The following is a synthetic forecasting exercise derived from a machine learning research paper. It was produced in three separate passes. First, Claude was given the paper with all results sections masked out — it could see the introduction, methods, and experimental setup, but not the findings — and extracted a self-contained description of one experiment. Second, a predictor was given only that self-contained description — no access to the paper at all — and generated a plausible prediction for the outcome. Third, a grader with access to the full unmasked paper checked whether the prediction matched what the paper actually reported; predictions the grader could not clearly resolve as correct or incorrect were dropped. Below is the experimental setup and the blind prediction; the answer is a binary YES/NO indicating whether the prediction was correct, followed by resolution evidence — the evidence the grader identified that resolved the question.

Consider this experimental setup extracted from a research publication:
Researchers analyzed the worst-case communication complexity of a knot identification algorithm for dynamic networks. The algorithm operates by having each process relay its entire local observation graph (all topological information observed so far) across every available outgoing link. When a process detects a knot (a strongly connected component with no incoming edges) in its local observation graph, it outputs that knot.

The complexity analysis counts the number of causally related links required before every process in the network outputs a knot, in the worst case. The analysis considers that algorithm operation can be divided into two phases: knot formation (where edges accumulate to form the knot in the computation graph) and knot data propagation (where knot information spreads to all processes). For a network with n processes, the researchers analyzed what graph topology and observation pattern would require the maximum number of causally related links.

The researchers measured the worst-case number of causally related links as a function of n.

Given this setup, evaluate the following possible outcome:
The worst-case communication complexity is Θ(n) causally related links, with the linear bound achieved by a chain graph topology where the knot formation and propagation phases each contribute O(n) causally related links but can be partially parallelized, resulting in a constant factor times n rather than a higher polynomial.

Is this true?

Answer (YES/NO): YES